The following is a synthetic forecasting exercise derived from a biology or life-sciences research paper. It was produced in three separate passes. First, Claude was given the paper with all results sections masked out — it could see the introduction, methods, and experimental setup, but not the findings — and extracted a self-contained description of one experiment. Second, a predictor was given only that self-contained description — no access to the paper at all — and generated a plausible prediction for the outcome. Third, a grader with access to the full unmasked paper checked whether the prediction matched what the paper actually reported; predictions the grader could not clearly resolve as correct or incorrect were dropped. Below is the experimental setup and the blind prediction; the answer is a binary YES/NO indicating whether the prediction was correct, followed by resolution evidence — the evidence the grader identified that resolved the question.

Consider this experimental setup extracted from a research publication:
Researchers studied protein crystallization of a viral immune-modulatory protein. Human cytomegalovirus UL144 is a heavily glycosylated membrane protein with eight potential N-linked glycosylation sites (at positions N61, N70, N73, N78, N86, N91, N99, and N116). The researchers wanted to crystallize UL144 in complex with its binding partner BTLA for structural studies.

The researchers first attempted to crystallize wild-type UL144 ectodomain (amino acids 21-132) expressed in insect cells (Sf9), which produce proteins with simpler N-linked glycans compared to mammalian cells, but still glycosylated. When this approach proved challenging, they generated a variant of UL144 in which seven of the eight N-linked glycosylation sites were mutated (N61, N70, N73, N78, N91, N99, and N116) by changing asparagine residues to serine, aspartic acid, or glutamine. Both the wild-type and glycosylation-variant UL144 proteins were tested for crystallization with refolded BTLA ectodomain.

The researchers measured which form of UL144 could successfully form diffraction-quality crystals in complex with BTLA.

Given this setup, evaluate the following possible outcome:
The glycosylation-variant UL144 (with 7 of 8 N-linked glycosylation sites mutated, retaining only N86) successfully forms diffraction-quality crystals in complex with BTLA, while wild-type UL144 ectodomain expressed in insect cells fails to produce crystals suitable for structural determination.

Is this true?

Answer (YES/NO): YES